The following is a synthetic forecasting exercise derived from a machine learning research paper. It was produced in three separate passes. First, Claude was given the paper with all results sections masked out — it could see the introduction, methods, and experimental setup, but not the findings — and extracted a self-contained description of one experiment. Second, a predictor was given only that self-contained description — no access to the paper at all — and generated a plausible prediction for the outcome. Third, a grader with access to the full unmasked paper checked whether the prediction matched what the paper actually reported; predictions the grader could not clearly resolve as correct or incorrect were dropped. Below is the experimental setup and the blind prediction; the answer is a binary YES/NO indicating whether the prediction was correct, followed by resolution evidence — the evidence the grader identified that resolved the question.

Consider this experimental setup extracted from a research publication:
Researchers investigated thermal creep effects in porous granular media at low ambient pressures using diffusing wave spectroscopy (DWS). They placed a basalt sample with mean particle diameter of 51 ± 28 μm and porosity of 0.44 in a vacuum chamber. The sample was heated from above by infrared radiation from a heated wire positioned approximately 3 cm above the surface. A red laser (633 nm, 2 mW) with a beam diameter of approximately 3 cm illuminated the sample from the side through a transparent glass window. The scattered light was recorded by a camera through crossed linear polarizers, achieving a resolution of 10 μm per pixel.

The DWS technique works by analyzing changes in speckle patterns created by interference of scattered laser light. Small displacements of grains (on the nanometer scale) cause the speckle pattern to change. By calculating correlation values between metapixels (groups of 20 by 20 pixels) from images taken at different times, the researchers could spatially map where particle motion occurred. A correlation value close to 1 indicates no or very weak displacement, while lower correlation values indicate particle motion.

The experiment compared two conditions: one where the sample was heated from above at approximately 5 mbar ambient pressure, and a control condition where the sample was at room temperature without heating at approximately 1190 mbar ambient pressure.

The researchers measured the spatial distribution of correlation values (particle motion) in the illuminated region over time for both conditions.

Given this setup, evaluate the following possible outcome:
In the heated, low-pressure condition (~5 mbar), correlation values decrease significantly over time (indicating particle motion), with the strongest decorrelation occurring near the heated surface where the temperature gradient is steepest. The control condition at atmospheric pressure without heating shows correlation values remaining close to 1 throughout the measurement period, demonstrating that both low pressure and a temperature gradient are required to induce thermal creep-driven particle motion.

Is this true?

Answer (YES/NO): NO